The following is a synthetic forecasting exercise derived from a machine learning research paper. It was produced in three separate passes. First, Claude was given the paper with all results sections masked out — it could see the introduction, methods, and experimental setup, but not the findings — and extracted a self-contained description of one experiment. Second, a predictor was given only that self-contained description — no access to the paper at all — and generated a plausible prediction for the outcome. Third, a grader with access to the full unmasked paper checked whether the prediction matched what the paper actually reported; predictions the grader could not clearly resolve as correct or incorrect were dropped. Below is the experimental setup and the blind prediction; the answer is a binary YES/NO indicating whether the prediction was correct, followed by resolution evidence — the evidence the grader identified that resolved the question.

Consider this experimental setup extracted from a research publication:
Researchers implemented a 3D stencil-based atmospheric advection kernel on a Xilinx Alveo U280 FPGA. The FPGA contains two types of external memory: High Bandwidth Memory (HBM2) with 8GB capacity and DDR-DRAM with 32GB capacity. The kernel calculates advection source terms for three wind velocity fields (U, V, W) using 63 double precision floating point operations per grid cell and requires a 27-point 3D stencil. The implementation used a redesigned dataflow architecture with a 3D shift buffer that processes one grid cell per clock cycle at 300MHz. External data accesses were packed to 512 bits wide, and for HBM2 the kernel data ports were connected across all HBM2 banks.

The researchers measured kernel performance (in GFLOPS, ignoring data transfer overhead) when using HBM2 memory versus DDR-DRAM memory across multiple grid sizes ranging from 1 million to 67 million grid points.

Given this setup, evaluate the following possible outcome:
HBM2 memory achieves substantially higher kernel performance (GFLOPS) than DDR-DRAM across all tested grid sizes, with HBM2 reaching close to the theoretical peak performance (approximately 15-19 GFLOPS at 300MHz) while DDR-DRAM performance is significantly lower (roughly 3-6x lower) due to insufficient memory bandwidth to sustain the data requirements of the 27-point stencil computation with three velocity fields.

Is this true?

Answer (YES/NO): NO